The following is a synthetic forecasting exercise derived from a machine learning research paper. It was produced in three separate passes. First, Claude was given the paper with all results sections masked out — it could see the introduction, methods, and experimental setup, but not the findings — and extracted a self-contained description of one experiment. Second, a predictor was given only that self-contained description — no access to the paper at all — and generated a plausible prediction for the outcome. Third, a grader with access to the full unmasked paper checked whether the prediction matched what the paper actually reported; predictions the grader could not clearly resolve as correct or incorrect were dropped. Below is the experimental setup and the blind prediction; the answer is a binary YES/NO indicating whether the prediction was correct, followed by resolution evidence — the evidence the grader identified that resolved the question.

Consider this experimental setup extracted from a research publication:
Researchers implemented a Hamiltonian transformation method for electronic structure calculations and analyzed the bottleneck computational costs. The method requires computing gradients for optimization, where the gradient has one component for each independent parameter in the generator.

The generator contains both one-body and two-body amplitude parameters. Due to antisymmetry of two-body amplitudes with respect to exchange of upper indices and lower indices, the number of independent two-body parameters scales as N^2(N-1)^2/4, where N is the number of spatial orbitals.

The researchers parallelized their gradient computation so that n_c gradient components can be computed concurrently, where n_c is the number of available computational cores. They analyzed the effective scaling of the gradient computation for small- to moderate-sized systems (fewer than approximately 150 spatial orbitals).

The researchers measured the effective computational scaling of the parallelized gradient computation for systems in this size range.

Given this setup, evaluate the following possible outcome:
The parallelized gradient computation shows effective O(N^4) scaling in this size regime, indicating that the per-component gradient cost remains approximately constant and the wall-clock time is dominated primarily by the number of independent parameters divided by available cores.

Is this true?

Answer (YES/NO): NO